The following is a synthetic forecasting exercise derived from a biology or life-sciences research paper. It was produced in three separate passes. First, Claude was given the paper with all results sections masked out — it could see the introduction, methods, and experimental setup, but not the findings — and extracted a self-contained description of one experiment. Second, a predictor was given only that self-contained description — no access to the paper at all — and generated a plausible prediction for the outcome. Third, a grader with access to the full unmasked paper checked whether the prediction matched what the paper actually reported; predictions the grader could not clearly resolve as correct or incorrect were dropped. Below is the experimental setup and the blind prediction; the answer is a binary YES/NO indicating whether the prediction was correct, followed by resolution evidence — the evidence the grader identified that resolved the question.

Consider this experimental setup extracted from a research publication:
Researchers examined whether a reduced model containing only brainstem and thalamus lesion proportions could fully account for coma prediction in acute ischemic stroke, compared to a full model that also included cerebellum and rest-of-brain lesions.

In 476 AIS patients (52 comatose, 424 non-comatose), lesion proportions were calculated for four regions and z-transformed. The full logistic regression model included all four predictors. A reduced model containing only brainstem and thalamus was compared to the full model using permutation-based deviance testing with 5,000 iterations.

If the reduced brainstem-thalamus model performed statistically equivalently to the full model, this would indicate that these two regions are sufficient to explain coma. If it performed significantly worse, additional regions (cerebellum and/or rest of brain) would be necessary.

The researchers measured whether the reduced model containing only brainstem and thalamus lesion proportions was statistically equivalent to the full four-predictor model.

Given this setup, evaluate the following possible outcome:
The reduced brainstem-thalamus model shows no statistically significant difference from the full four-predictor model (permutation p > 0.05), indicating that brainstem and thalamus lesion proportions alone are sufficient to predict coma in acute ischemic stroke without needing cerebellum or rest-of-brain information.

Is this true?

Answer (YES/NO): NO